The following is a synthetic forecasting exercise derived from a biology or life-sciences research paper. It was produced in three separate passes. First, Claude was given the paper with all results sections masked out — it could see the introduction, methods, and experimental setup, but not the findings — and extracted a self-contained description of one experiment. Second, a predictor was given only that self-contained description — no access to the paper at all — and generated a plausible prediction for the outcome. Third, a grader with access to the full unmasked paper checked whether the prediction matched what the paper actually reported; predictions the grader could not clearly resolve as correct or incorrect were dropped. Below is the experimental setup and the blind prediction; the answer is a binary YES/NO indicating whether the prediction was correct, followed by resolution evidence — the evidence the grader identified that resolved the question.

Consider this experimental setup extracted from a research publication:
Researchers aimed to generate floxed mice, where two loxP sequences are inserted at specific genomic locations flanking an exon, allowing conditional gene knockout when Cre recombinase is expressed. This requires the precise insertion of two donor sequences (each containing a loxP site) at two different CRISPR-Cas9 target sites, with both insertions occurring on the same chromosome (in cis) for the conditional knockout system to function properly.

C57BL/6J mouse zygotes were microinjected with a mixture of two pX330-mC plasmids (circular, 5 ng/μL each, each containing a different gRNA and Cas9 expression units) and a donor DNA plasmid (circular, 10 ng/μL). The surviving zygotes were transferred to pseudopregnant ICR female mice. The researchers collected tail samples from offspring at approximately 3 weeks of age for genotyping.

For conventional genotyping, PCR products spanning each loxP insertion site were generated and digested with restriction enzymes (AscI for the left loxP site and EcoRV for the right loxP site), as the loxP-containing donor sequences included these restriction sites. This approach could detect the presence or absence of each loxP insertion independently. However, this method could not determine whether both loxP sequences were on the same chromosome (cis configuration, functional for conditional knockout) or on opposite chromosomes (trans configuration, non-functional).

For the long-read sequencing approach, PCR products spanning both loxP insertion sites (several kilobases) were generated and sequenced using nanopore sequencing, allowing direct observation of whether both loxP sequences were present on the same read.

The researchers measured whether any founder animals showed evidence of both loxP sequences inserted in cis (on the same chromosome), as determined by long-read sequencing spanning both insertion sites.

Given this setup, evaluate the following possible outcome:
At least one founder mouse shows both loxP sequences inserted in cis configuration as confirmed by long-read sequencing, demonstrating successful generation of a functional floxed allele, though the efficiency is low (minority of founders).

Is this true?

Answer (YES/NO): YES